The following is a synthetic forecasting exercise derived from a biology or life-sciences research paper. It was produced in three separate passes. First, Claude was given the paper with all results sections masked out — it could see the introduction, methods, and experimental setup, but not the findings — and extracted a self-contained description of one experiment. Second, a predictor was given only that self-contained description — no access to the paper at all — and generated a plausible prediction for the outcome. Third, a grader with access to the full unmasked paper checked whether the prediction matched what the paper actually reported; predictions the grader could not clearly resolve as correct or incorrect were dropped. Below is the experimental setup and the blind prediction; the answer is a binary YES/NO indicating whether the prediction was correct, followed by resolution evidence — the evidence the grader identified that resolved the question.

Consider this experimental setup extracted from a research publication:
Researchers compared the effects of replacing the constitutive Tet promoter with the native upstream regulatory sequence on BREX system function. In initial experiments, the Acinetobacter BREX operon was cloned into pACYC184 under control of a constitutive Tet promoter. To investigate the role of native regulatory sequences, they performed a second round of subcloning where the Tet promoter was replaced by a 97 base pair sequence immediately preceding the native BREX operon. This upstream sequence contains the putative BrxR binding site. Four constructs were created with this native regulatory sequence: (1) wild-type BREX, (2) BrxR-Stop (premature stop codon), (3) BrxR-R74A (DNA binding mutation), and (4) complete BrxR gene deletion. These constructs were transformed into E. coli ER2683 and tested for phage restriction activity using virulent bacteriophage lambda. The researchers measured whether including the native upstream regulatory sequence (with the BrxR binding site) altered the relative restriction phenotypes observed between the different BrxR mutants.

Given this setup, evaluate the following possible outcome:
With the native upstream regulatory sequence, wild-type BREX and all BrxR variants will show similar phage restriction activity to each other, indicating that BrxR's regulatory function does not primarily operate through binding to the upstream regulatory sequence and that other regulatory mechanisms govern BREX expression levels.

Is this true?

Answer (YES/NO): NO